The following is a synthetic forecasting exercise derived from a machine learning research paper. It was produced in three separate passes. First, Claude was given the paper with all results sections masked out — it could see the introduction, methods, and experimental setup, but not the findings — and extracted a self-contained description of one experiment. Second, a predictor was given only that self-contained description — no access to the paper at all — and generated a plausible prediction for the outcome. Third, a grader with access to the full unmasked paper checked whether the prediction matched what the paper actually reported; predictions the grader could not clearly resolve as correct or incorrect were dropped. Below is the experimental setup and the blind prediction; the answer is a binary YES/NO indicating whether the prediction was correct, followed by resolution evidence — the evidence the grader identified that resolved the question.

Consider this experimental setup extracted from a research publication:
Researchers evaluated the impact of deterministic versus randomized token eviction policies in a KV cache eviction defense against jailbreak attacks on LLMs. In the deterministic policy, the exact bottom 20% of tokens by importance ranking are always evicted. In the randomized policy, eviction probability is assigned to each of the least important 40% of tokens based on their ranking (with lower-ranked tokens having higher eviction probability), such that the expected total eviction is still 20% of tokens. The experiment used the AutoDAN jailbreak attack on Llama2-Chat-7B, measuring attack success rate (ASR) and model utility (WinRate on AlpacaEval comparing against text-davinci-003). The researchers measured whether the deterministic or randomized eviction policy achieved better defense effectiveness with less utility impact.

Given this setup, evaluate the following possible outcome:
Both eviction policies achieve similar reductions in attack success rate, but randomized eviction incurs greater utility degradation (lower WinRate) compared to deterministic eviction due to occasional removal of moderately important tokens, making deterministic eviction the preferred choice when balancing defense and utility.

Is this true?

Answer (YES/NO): NO